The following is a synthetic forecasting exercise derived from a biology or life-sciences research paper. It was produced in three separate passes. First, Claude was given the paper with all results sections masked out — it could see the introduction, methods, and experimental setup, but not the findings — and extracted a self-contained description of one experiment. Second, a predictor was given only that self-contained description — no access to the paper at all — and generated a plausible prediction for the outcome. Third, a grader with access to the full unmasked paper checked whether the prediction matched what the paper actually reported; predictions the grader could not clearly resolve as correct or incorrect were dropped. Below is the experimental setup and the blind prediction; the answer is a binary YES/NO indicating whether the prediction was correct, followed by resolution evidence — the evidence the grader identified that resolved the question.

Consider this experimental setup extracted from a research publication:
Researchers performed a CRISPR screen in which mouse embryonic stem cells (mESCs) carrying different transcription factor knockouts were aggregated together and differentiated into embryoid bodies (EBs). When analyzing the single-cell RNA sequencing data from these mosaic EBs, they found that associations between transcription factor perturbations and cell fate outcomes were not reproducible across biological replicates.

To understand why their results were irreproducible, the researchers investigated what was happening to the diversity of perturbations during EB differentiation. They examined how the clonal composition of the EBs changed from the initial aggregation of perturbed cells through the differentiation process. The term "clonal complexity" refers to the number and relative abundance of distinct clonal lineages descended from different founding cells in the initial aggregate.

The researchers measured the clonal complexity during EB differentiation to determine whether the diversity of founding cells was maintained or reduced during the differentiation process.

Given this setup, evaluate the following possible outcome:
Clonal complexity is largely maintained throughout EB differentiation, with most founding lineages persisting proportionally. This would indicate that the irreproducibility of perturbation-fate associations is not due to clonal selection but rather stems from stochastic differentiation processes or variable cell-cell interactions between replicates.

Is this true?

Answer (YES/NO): NO